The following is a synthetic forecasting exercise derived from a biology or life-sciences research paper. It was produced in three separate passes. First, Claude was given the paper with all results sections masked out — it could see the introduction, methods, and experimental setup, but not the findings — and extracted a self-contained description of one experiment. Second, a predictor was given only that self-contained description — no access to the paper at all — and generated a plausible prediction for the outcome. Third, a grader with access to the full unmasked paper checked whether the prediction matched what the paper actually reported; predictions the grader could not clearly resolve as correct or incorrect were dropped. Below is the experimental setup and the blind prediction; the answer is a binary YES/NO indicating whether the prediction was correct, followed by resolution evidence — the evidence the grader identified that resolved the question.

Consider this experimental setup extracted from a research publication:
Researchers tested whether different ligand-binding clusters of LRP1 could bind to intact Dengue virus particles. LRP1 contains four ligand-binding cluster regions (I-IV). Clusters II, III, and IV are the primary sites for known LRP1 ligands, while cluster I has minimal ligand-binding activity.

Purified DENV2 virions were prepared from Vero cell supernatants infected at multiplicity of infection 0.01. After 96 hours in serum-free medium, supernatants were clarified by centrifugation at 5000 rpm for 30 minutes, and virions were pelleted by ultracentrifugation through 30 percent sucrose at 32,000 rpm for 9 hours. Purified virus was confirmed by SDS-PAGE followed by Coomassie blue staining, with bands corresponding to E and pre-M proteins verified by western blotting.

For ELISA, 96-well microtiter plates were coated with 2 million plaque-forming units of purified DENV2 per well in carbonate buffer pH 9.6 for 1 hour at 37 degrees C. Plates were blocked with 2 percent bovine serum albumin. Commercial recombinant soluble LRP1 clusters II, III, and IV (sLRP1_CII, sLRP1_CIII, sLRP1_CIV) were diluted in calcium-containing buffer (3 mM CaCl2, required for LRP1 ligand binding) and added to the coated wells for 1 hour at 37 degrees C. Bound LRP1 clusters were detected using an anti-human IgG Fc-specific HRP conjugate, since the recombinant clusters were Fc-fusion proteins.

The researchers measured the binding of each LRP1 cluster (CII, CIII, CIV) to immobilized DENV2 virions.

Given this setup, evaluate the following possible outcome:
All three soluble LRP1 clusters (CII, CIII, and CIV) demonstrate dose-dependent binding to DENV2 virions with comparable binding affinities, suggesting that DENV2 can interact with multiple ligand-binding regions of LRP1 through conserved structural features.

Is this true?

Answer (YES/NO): NO